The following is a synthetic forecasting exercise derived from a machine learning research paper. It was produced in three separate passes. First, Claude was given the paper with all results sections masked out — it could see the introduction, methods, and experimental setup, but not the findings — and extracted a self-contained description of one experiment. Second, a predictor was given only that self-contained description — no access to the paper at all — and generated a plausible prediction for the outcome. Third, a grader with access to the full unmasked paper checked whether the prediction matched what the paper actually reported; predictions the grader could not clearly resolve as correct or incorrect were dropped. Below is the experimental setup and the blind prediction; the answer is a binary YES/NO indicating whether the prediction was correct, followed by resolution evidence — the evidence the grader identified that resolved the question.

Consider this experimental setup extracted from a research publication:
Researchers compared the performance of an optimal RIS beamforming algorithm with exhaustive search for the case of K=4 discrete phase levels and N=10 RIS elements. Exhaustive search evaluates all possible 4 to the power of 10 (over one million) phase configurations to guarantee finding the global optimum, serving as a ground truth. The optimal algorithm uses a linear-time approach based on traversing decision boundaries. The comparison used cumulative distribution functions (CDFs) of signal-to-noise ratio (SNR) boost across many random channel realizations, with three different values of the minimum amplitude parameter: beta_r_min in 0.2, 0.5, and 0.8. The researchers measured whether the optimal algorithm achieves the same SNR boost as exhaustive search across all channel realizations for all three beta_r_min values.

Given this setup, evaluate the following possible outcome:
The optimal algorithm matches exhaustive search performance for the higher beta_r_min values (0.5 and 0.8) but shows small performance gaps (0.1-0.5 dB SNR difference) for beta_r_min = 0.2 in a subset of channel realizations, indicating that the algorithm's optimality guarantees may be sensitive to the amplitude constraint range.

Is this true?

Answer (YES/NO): NO